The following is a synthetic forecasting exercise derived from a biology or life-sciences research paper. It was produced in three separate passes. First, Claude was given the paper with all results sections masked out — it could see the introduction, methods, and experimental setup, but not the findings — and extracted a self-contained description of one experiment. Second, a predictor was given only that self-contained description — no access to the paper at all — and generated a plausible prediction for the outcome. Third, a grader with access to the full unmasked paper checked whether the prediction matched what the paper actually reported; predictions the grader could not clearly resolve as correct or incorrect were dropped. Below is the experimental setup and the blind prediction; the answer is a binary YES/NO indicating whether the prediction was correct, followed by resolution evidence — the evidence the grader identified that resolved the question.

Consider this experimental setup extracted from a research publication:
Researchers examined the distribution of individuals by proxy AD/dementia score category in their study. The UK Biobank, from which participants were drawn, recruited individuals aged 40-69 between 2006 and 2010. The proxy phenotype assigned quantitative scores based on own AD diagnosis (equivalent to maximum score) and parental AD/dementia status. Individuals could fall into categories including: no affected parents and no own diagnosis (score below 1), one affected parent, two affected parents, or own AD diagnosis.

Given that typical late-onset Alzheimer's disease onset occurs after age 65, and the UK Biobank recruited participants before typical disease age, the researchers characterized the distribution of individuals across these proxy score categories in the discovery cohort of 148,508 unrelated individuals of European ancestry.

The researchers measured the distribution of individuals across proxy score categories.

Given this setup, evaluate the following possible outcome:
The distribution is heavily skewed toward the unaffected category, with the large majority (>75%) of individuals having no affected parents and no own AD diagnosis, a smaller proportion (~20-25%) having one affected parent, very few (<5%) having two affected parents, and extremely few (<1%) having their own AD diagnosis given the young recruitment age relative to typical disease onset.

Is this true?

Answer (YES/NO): NO